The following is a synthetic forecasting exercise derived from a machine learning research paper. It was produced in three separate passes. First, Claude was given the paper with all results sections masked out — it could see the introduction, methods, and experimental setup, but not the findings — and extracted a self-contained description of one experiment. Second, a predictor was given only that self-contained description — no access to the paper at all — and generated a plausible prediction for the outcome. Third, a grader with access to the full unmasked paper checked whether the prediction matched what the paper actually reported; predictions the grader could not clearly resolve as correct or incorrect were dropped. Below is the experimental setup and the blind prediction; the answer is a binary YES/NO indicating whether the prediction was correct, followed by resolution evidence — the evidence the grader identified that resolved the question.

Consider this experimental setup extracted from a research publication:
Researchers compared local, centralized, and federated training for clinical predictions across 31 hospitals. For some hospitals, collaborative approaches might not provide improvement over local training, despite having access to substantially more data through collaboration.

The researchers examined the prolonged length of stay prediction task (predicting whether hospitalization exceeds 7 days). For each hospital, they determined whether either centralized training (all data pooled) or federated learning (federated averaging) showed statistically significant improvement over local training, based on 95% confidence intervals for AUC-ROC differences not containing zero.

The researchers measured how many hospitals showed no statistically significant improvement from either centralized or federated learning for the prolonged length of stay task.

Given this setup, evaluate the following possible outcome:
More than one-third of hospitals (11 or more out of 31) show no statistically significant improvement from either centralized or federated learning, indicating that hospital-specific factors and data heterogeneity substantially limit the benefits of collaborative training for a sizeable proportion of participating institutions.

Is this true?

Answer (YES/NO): YES